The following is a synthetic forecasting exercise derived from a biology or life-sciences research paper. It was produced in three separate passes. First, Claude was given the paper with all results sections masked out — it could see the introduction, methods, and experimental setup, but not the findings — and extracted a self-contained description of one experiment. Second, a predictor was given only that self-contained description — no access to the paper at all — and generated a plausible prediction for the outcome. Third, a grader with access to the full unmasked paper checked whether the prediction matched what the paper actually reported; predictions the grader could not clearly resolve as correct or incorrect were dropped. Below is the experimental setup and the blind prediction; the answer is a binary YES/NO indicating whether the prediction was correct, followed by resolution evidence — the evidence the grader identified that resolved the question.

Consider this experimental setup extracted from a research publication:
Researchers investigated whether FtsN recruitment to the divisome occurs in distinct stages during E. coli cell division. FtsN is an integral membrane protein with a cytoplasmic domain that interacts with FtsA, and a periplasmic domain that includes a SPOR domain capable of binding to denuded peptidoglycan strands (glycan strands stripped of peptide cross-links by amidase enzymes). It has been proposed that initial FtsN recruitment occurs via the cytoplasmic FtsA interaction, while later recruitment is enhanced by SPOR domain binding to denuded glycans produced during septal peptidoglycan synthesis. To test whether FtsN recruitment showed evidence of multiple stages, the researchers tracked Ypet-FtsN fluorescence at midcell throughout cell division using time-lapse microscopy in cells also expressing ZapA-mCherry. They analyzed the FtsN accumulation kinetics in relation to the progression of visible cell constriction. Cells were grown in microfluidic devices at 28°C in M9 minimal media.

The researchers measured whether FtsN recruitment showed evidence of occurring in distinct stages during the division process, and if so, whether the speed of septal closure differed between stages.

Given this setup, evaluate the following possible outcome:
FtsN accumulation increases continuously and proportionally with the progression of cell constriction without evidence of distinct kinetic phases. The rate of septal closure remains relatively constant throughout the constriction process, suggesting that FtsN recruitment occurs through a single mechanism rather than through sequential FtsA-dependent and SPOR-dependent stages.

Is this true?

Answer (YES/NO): NO